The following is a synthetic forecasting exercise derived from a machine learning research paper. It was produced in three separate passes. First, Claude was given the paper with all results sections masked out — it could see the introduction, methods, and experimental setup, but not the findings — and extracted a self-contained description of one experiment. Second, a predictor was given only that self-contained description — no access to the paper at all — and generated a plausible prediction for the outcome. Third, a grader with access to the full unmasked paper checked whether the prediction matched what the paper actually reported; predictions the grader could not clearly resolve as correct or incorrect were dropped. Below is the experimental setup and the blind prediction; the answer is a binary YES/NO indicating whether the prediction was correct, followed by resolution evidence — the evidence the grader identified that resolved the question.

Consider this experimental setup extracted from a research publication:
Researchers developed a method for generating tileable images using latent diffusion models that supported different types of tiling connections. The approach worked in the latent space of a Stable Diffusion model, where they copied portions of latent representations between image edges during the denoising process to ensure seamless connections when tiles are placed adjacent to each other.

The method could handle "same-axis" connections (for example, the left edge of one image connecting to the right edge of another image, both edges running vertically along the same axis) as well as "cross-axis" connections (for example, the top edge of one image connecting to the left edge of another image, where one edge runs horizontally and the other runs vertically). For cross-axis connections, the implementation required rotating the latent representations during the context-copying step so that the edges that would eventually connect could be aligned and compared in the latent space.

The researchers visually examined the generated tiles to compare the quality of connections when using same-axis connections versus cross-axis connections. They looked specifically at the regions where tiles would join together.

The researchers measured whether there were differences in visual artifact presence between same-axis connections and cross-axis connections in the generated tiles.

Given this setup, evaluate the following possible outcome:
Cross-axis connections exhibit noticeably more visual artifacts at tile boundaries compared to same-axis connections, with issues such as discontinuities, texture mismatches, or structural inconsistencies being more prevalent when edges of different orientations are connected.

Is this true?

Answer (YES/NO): NO